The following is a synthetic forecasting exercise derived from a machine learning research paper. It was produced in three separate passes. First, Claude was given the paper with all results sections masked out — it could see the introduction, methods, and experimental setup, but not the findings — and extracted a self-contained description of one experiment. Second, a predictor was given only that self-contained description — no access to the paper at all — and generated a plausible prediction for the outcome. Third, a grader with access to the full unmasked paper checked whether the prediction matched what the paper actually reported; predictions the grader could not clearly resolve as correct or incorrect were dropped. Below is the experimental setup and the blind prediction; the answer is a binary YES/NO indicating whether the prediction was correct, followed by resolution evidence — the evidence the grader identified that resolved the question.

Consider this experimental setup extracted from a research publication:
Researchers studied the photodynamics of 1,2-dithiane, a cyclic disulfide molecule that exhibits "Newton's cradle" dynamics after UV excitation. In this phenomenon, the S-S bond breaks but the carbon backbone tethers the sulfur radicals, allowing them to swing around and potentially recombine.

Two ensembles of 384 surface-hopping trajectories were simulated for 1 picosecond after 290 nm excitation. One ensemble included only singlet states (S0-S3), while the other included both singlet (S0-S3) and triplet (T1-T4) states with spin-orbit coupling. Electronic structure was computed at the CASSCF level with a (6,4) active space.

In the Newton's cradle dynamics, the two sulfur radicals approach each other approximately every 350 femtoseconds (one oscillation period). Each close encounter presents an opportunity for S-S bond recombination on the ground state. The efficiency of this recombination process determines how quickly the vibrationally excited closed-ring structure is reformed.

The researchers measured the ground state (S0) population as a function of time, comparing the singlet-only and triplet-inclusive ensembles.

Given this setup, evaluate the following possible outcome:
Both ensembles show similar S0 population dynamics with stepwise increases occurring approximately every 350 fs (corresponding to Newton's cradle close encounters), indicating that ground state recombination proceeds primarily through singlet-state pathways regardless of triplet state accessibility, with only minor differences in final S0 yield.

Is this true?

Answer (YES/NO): NO